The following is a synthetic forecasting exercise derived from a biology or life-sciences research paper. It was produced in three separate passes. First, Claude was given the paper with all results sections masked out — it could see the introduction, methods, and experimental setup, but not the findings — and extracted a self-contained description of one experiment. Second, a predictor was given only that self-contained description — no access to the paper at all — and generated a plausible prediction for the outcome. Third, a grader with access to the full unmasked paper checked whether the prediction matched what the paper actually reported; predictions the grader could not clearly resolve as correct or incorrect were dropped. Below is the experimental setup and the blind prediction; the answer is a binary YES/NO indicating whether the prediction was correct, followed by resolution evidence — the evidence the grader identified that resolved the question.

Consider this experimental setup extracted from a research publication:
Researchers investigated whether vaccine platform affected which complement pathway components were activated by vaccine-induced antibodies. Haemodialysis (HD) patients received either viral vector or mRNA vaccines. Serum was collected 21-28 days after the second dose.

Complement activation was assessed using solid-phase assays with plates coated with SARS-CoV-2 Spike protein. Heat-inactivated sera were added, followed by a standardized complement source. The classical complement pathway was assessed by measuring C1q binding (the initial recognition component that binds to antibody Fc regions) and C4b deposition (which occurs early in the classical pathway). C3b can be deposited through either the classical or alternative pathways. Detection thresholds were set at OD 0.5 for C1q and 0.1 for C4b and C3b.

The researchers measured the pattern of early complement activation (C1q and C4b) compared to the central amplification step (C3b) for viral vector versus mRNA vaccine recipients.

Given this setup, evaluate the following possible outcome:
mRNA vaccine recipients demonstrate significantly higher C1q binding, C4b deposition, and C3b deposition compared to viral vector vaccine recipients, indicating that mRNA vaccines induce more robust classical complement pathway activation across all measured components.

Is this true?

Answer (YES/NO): NO